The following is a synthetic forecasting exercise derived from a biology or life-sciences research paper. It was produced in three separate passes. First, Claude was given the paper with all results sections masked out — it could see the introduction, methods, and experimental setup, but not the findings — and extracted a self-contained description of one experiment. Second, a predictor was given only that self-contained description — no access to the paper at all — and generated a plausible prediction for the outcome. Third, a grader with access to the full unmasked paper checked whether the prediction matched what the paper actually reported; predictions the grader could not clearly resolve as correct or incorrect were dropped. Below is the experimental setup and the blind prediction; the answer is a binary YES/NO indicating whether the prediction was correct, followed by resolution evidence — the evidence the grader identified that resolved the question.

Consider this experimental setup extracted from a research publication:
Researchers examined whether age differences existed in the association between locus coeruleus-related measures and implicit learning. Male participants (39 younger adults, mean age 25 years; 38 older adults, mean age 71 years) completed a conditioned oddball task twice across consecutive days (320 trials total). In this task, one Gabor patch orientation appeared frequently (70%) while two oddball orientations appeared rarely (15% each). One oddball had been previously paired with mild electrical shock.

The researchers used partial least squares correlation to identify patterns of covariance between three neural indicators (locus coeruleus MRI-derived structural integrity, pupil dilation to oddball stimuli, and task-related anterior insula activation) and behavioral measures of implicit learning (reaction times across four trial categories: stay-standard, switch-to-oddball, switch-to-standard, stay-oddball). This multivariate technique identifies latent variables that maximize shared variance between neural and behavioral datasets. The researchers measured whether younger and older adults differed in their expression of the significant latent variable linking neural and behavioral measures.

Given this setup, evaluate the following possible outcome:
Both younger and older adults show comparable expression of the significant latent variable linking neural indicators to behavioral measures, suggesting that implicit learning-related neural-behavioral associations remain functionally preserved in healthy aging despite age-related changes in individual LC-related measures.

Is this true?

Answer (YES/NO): YES